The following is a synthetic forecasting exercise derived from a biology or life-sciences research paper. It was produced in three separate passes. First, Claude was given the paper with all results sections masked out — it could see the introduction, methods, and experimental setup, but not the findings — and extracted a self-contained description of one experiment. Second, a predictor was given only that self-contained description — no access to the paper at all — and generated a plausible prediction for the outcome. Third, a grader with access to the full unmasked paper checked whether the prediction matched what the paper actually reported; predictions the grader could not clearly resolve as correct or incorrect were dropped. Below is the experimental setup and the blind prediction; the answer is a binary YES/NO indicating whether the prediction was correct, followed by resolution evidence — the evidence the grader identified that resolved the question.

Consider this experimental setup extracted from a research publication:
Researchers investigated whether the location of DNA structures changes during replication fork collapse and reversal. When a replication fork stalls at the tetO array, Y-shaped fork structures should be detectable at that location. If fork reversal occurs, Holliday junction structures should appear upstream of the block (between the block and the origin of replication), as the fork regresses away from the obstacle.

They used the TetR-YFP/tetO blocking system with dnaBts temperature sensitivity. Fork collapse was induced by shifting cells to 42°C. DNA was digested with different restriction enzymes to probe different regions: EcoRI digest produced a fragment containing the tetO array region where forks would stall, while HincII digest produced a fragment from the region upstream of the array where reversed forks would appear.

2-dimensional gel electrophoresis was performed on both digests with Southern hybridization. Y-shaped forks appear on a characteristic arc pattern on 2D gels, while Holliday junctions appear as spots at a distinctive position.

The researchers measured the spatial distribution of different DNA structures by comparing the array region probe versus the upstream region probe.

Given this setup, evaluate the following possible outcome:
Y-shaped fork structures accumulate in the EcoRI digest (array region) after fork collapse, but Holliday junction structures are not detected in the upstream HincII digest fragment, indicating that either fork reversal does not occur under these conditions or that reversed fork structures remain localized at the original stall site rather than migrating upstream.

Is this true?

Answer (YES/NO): NO